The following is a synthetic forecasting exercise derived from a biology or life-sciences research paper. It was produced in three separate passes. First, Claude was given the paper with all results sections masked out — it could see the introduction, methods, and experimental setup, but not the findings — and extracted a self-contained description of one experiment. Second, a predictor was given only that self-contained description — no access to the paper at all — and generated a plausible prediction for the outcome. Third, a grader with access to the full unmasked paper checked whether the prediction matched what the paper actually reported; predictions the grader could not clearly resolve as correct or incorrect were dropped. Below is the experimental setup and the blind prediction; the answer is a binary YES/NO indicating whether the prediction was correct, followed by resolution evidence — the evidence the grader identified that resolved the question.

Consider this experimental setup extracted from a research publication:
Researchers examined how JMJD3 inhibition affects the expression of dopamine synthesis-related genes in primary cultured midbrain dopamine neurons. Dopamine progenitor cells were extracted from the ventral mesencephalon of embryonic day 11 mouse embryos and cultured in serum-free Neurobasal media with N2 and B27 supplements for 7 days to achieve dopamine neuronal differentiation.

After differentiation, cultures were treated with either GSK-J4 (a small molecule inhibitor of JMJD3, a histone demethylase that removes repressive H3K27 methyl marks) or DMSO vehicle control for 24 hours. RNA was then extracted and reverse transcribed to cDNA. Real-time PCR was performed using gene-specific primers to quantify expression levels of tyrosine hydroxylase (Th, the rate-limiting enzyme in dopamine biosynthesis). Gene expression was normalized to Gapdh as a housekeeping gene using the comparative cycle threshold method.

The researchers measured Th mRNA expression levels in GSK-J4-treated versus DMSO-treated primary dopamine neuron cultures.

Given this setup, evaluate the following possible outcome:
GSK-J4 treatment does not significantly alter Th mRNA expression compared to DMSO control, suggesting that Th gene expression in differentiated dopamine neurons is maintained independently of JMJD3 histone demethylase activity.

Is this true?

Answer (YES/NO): NO